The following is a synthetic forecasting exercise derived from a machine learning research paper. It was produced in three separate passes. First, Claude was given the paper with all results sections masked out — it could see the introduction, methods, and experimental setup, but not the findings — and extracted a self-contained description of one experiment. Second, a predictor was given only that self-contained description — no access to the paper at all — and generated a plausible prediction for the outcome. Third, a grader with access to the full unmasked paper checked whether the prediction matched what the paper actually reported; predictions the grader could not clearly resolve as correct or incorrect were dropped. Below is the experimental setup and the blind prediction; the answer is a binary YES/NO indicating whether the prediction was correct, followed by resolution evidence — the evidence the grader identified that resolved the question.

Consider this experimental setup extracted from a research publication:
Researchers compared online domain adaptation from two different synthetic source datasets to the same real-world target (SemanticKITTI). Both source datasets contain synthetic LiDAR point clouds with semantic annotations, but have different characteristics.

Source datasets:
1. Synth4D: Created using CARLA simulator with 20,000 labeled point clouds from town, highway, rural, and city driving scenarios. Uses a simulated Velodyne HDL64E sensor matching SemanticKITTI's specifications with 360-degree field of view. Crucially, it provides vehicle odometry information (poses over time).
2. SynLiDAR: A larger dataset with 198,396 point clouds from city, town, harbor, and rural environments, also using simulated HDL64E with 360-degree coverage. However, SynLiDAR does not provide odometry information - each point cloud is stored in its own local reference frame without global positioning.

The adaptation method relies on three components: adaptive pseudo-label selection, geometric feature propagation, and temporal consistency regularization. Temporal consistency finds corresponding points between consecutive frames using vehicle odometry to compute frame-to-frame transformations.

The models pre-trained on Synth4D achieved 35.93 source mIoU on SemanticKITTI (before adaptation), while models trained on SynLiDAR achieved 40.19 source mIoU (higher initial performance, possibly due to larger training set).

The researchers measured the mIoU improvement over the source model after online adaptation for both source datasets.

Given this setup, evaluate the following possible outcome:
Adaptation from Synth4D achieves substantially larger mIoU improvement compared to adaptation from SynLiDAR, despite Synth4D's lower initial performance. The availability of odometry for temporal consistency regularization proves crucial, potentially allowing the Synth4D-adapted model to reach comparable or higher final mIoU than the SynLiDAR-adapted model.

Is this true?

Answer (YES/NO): NO